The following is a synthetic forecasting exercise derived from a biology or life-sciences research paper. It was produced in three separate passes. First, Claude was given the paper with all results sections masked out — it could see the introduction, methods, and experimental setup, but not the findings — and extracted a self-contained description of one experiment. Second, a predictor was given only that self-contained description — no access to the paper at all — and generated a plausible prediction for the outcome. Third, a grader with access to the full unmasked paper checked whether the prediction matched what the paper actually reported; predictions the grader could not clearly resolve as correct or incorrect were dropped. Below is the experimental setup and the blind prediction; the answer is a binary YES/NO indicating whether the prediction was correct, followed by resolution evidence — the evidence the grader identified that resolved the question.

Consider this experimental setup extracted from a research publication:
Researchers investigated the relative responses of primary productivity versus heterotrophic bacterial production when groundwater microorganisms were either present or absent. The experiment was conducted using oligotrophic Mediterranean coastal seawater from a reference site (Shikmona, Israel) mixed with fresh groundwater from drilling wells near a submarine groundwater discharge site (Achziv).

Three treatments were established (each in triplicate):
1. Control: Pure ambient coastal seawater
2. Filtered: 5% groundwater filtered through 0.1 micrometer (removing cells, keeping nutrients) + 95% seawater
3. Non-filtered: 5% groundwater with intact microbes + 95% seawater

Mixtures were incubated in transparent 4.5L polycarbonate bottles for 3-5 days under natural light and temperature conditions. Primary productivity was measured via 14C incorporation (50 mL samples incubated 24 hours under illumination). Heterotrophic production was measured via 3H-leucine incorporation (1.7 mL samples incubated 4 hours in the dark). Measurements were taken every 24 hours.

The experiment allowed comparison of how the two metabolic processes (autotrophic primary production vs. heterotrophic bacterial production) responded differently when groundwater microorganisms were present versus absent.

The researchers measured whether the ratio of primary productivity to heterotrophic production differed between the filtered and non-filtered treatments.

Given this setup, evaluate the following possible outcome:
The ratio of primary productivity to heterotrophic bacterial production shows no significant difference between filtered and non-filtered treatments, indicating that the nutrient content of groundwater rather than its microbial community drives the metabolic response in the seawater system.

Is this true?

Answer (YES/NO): NO